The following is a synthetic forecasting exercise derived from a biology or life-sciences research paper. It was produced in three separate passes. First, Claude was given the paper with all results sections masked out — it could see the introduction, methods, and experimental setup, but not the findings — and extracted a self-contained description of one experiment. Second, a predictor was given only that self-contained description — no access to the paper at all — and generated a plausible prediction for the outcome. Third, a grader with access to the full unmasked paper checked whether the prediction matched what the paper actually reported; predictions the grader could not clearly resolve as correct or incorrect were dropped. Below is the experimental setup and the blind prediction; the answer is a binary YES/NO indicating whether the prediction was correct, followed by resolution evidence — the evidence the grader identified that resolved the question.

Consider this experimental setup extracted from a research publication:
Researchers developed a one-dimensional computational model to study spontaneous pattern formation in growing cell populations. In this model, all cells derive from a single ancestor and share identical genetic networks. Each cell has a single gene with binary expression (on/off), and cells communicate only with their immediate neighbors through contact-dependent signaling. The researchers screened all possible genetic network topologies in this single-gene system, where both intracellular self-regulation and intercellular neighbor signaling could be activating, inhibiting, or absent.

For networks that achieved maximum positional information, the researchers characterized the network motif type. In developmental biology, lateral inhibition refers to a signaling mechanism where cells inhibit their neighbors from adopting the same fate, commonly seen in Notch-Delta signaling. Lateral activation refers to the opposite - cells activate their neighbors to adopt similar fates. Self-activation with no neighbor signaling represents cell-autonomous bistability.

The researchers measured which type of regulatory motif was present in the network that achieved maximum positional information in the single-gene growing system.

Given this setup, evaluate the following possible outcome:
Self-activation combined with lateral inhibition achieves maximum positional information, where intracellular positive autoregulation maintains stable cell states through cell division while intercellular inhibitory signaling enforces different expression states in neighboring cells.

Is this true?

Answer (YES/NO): YES